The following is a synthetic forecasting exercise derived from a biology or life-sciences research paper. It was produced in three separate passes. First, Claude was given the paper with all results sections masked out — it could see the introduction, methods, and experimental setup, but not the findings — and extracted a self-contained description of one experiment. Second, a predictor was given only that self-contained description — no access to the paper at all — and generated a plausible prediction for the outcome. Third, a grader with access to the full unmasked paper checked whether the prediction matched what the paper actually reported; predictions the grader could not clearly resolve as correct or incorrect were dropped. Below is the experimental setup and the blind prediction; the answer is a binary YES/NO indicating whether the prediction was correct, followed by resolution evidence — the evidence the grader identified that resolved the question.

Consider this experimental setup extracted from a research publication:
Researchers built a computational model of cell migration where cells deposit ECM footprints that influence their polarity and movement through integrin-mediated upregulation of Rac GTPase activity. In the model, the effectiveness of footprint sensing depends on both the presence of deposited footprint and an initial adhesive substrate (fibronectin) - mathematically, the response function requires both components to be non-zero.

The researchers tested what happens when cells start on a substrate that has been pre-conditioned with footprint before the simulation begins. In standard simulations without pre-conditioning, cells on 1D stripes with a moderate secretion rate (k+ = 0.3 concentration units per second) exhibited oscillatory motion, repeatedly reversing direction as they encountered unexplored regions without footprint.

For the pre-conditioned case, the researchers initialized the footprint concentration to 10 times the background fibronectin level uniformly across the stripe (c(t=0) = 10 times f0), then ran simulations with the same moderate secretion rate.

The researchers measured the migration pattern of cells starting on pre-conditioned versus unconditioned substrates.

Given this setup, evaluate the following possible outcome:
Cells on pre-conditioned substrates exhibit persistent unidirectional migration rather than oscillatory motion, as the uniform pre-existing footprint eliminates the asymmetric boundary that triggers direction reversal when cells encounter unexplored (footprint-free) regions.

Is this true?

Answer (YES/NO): YES